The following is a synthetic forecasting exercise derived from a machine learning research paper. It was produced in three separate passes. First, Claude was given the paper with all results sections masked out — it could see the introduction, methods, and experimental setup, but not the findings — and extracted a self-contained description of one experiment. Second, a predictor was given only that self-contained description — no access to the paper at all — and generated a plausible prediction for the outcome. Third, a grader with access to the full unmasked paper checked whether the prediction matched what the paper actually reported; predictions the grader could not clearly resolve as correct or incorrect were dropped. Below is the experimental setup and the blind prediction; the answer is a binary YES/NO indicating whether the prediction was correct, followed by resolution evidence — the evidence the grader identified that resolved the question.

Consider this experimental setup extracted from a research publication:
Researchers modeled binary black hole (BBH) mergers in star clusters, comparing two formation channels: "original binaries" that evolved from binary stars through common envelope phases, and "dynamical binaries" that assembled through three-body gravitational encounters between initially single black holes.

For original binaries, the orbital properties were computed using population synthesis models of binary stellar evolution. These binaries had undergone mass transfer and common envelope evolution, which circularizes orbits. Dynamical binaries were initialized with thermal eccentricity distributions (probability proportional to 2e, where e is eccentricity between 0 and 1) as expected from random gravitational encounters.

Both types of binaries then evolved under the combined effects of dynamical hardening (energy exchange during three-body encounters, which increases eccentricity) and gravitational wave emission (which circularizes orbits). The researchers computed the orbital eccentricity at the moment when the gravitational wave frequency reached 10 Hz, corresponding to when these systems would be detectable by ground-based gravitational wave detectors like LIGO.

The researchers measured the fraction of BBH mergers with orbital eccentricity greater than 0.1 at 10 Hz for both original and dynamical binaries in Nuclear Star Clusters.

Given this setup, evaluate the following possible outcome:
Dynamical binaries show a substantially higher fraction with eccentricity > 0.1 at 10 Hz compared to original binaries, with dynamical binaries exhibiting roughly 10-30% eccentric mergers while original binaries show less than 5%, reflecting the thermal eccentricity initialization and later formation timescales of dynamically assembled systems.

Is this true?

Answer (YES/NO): NO